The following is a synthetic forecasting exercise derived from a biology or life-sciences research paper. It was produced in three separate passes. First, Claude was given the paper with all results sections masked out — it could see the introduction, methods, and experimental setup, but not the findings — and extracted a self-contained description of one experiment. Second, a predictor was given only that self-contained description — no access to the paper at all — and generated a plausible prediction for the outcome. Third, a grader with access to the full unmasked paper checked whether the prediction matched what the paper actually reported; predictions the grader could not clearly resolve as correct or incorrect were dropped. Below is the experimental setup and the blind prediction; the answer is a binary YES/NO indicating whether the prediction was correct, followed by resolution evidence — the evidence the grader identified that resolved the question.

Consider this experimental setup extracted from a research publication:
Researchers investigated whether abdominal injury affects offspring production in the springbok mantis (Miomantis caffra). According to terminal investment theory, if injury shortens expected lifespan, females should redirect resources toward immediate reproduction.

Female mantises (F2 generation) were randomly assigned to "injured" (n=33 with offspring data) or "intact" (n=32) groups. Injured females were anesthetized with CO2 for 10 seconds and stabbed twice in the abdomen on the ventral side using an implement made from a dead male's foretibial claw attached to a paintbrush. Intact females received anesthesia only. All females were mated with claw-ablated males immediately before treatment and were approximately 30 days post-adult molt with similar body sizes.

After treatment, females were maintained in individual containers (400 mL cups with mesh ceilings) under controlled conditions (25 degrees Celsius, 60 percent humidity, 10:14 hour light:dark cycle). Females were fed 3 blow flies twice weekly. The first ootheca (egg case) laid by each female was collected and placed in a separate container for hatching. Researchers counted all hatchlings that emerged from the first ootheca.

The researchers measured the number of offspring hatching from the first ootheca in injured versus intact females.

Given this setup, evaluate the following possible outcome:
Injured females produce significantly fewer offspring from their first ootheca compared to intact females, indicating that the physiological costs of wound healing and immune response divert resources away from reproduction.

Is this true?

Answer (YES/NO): NO